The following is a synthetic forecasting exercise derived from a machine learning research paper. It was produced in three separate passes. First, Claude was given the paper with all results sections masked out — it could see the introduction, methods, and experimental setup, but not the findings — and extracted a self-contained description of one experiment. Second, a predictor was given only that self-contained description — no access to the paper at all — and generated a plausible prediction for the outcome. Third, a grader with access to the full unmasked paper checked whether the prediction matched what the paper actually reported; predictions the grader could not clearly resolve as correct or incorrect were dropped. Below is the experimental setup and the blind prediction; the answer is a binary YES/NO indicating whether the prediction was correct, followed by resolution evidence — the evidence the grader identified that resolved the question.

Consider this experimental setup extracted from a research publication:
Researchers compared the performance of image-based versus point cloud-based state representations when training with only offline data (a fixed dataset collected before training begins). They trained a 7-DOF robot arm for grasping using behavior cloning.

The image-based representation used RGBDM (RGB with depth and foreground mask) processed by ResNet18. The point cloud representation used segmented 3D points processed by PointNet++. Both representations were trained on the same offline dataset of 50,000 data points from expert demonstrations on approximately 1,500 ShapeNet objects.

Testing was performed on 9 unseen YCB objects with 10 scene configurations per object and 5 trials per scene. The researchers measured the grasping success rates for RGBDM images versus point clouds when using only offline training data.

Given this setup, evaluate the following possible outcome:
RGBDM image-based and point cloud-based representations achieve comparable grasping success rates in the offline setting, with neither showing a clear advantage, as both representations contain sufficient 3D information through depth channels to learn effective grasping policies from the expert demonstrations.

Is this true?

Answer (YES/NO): NO